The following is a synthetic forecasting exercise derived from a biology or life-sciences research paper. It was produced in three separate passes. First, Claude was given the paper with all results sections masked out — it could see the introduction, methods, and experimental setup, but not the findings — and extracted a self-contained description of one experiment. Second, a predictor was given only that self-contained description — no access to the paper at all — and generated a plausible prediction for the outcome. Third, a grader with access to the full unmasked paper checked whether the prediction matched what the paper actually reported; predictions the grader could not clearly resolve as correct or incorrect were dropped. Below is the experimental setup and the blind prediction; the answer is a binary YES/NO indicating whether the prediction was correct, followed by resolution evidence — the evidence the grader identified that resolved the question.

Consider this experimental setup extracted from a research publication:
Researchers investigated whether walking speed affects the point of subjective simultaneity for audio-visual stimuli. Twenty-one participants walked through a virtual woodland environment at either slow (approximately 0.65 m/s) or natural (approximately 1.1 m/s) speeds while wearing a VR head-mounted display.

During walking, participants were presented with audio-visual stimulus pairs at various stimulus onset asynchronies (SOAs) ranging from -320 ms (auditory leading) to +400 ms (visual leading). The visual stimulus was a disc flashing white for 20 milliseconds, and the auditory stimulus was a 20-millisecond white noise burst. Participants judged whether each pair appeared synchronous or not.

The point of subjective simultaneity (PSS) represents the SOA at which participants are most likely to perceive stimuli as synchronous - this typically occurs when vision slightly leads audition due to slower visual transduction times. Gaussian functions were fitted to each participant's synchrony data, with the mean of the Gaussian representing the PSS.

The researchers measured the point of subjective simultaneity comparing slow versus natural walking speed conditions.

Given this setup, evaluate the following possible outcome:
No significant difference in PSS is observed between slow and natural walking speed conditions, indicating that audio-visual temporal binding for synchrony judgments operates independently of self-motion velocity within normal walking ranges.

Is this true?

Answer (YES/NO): YES